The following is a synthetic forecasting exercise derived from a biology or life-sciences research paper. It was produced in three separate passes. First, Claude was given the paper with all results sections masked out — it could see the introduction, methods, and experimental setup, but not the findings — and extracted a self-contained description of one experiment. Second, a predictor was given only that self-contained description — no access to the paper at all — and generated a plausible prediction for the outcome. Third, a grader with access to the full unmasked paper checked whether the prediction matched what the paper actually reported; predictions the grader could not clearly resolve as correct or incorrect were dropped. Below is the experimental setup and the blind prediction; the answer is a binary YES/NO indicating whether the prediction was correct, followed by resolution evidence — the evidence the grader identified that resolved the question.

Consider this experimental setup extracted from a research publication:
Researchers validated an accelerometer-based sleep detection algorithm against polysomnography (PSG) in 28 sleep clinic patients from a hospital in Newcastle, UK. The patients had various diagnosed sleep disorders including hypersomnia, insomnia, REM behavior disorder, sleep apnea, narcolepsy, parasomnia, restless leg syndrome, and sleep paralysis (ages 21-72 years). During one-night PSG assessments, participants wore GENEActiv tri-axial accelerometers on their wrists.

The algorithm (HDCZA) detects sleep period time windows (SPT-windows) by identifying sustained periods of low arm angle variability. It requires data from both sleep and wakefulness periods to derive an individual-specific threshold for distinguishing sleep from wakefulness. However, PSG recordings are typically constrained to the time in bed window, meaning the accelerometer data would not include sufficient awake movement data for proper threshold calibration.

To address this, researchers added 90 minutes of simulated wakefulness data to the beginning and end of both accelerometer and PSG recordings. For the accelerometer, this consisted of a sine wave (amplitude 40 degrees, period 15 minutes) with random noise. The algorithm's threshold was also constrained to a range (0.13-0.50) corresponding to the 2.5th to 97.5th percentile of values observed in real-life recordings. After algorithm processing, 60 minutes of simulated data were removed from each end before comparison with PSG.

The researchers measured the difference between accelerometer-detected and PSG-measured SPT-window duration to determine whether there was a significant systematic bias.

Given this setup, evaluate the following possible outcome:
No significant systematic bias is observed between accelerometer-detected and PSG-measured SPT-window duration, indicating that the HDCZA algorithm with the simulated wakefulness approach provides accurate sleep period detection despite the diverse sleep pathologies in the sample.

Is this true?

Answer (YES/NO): YES